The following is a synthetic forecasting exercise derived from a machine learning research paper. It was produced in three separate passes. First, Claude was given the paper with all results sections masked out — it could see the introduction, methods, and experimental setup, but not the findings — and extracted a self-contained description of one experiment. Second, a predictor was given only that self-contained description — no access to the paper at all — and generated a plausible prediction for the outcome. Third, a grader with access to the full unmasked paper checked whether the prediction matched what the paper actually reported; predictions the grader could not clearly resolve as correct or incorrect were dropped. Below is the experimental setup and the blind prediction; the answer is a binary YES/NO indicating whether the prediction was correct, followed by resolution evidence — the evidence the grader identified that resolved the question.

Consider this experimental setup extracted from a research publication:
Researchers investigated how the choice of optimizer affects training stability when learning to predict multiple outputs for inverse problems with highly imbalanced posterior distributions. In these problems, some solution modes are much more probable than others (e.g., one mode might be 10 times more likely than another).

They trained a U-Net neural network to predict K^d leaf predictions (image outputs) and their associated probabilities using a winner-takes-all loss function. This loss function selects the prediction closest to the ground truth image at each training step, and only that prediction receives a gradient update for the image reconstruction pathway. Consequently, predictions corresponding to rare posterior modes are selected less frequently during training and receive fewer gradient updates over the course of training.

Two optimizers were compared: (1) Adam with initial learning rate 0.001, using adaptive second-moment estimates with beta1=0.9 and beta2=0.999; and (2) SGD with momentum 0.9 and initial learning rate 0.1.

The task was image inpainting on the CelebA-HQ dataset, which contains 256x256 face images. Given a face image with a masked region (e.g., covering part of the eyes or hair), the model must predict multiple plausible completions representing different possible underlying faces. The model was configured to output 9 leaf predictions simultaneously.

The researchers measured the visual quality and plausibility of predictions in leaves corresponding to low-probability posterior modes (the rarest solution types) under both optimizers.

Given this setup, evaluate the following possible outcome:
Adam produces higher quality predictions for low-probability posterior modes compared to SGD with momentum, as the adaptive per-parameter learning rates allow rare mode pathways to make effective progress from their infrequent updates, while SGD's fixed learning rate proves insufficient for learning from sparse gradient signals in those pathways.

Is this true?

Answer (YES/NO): NO